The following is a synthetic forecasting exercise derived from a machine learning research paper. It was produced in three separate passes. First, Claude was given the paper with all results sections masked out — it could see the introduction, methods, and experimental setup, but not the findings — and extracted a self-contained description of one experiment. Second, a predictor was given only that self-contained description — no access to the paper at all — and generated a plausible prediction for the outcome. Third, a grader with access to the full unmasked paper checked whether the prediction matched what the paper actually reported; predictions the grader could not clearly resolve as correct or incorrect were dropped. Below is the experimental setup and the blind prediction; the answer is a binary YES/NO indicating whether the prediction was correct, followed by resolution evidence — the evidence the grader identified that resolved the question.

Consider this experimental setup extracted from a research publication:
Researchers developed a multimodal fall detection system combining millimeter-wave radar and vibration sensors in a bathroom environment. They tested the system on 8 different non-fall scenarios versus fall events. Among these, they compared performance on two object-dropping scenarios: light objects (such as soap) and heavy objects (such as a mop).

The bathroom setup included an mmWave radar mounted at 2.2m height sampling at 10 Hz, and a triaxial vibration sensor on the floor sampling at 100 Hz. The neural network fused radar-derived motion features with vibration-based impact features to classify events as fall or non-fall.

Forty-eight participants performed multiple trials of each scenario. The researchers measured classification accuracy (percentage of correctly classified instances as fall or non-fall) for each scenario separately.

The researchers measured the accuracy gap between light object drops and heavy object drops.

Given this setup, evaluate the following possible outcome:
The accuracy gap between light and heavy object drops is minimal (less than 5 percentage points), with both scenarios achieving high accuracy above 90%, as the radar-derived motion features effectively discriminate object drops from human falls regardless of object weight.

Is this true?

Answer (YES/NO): YES